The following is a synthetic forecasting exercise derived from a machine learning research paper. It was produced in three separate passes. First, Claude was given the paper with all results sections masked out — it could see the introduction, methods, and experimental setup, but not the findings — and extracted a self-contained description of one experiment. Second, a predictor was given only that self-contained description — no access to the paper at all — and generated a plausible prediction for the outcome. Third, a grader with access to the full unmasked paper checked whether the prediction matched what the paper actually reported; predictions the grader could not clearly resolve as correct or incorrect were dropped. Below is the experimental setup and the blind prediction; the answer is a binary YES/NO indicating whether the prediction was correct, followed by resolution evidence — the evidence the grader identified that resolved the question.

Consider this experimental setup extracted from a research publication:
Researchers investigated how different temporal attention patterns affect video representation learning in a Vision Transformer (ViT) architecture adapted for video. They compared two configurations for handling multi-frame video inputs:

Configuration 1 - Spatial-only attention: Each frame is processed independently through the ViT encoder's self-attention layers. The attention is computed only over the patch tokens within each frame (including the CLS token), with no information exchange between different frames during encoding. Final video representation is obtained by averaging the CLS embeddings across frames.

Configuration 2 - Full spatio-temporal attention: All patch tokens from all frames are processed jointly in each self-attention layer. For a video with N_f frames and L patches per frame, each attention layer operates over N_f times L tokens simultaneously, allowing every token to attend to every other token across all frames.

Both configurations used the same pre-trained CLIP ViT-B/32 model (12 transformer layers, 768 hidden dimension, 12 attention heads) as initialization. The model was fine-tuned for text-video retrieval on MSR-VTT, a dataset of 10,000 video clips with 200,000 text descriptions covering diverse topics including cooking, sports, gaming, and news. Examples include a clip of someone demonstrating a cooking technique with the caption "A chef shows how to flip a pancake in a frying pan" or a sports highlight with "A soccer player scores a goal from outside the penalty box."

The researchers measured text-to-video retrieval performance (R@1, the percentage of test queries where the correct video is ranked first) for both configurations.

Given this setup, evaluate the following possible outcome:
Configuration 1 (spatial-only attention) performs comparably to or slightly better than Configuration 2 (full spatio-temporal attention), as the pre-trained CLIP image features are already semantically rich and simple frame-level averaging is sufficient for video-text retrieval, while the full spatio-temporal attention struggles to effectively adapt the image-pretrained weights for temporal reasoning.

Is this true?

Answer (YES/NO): NO